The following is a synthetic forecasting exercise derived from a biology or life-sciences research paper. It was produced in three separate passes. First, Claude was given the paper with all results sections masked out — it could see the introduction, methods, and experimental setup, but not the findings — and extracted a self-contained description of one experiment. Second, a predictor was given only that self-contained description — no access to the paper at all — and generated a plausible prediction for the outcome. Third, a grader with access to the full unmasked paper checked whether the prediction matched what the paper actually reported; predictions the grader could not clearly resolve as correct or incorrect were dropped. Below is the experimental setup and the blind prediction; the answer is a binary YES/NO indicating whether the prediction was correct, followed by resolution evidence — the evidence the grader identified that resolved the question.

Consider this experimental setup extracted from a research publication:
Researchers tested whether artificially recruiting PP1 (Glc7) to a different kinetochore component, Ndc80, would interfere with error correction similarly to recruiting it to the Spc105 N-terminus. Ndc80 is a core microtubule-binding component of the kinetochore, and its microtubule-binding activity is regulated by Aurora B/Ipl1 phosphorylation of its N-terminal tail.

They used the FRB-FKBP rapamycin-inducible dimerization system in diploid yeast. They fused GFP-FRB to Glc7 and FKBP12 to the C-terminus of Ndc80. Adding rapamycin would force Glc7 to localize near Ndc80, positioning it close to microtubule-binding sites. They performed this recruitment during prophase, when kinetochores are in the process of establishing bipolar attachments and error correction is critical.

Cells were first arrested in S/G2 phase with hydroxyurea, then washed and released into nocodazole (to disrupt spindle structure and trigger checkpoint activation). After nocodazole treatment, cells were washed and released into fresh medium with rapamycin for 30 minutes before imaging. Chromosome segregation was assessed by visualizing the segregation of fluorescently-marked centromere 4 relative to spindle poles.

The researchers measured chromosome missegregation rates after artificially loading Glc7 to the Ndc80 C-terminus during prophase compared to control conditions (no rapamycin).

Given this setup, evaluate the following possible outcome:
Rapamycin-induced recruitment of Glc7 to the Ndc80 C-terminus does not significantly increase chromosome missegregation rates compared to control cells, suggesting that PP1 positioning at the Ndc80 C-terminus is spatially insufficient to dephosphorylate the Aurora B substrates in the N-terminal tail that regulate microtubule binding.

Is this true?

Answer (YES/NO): YES